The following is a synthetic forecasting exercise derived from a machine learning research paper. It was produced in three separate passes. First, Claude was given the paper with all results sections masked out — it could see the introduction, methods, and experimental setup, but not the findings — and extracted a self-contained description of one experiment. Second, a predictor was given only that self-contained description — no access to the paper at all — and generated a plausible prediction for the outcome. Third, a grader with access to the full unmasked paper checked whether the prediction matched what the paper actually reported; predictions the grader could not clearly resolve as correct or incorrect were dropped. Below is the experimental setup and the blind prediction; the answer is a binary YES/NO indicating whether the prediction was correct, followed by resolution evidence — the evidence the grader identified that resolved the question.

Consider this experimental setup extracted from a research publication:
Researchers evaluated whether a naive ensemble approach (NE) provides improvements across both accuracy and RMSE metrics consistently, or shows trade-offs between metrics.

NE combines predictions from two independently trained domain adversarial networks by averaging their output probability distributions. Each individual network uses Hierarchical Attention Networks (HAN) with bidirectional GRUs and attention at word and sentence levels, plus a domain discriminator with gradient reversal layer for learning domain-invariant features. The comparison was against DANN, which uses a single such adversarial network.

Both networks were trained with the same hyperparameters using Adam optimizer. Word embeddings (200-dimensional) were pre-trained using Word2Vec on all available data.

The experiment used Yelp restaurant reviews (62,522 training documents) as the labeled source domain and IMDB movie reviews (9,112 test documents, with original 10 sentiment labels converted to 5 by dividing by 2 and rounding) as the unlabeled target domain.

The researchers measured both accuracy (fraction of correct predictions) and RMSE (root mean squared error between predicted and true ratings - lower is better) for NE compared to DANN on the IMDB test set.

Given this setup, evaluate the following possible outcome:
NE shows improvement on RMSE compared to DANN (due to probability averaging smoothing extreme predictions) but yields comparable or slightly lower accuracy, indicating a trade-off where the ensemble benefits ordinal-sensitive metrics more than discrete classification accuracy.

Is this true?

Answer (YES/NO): NO